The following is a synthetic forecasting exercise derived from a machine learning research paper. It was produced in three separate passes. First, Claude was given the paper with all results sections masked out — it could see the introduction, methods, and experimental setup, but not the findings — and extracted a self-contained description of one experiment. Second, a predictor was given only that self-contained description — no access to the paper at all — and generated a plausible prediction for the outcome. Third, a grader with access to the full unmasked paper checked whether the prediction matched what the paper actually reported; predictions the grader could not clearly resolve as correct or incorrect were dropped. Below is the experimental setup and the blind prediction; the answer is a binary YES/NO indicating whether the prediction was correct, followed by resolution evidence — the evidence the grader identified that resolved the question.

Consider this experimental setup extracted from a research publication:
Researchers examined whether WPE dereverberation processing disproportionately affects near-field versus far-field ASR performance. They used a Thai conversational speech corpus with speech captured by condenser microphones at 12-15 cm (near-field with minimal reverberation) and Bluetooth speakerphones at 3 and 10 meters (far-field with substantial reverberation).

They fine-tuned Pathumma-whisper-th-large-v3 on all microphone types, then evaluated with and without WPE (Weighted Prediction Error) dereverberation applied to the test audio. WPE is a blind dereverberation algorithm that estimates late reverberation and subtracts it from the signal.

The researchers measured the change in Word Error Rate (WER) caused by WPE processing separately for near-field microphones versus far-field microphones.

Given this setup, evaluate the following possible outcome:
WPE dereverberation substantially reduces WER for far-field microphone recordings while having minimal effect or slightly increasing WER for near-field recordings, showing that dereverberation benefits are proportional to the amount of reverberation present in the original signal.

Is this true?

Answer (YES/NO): NO